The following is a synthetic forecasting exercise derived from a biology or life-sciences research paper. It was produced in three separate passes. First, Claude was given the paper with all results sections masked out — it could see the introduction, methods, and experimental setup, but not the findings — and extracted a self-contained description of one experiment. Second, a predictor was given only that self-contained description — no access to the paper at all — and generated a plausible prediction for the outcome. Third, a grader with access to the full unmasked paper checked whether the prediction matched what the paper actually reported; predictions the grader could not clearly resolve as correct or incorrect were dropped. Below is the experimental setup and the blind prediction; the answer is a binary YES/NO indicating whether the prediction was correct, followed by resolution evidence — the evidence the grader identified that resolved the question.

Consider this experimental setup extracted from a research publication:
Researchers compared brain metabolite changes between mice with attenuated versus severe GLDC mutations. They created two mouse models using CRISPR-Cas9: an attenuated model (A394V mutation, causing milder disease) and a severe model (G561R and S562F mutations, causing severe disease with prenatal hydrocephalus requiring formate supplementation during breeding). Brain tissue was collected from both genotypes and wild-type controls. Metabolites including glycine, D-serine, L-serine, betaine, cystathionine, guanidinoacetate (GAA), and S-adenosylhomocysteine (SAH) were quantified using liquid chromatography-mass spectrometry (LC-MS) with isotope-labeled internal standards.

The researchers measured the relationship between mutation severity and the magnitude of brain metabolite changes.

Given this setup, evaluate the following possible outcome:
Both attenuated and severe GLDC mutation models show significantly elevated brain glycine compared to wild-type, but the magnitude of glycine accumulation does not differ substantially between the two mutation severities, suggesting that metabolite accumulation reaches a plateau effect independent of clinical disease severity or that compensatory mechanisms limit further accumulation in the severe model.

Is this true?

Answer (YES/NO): NO